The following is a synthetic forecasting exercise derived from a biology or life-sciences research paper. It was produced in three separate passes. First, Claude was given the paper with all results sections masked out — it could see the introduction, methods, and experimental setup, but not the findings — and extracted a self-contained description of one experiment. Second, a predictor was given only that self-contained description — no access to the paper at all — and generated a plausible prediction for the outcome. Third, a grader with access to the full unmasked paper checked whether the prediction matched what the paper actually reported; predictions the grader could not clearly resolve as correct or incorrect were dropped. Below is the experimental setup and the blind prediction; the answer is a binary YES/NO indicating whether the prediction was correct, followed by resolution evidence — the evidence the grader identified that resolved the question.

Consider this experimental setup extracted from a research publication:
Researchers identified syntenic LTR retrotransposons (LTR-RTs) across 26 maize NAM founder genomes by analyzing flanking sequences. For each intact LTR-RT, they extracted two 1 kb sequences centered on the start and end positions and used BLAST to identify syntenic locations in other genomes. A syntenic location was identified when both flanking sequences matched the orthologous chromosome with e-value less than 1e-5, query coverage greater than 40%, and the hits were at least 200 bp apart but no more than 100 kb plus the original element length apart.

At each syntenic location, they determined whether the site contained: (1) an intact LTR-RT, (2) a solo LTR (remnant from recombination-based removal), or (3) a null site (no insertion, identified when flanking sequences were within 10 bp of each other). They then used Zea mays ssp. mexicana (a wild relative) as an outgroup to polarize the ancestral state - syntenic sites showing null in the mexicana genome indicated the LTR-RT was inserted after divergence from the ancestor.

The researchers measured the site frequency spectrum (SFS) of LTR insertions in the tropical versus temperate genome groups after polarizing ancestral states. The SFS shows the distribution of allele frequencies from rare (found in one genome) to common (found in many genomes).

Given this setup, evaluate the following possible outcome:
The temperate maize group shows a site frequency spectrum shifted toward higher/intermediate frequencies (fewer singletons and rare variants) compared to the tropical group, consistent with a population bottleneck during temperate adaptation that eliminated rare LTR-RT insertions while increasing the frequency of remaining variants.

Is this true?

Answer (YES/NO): YES